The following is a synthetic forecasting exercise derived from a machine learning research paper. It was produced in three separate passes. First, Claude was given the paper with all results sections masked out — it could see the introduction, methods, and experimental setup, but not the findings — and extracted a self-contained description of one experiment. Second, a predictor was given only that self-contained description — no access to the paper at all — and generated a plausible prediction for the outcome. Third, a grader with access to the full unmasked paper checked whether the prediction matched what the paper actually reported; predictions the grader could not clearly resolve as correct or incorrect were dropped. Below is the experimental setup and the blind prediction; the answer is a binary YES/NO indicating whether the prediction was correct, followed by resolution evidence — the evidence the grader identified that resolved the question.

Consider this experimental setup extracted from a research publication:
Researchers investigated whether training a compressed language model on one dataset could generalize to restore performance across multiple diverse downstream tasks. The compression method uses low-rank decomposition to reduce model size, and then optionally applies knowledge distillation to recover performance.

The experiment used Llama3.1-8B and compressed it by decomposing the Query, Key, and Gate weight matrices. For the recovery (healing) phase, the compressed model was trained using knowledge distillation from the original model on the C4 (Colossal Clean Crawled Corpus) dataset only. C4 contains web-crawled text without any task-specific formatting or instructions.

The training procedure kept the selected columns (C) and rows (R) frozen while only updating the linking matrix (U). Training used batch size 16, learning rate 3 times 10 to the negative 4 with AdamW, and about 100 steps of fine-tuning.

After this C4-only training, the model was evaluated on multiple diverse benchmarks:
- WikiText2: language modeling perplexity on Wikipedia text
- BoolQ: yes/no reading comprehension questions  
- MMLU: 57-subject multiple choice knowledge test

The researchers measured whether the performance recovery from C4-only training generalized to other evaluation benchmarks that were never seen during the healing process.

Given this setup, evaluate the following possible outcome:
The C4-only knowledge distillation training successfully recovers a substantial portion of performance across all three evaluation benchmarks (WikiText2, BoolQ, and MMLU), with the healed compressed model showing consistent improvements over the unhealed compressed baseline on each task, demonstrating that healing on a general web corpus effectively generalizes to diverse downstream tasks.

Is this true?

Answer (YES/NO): YES